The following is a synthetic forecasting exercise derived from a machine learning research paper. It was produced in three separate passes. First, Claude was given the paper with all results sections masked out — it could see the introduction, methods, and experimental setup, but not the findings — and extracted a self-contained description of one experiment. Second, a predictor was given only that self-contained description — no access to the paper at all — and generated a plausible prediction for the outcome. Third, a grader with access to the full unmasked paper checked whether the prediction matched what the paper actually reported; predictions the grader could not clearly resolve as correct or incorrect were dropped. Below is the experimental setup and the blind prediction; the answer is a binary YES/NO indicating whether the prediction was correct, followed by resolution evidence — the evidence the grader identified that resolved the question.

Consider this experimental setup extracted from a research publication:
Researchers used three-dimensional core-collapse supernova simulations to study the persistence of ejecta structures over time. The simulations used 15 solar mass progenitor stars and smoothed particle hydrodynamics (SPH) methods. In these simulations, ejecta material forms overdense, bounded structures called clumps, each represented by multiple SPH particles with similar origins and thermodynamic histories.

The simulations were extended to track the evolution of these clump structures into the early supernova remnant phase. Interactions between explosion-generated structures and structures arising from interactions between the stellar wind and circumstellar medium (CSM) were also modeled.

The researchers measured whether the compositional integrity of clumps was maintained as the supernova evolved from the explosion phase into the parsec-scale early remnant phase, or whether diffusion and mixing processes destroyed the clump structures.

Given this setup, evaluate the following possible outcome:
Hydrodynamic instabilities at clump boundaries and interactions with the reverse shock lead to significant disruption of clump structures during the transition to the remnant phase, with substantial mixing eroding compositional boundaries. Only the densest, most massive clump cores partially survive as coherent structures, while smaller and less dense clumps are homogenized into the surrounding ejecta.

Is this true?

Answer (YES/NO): NO